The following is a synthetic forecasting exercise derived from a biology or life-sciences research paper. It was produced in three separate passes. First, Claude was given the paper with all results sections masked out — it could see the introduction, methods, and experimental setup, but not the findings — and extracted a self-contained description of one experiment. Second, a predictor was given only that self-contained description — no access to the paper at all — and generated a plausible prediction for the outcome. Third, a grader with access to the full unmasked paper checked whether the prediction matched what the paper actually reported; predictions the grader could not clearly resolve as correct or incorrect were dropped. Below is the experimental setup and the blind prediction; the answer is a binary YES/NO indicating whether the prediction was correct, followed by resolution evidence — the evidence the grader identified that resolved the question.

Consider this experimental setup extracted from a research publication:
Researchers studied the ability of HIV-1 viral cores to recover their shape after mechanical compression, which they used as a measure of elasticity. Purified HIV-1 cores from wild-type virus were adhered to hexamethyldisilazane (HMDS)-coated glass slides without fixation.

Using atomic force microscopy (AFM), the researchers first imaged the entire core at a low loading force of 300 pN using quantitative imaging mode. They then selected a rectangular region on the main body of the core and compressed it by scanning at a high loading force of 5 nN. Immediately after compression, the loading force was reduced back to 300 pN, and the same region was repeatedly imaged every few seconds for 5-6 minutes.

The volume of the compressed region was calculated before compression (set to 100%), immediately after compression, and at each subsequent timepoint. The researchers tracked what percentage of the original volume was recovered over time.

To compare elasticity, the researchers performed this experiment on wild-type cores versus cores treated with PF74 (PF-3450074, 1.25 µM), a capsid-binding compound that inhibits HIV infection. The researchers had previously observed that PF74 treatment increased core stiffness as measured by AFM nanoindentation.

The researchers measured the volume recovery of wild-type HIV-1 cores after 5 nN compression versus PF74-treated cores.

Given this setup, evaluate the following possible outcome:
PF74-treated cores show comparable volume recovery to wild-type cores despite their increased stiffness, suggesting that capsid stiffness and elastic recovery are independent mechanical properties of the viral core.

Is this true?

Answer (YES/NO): NO